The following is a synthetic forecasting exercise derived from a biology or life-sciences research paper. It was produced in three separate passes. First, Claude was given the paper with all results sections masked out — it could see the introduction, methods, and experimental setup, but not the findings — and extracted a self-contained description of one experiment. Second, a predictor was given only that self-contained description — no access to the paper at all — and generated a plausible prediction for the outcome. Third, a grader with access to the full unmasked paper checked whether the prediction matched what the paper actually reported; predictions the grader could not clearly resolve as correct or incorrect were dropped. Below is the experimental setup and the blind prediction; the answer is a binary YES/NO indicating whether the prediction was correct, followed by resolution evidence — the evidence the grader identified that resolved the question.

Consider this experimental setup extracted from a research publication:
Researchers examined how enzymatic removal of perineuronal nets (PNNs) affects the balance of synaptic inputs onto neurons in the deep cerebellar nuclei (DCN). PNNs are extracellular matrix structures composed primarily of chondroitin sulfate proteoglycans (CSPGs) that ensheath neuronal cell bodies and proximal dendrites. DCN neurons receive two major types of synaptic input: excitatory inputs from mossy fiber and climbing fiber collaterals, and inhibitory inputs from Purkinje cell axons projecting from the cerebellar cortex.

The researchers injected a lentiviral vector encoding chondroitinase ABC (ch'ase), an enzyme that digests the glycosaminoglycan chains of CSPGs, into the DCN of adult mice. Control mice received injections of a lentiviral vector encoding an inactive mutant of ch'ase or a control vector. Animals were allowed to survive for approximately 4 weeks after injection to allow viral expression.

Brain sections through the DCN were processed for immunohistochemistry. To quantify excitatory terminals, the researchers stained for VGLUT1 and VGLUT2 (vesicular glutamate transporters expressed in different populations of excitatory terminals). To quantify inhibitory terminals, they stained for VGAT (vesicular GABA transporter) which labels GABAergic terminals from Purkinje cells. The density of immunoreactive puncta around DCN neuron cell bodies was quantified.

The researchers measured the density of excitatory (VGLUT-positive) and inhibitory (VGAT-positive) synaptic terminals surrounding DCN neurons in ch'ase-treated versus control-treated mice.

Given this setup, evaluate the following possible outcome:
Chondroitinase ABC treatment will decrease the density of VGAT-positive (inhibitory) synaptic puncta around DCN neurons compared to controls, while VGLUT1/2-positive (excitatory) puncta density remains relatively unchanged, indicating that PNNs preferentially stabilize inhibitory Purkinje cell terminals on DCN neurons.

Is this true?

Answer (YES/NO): NO